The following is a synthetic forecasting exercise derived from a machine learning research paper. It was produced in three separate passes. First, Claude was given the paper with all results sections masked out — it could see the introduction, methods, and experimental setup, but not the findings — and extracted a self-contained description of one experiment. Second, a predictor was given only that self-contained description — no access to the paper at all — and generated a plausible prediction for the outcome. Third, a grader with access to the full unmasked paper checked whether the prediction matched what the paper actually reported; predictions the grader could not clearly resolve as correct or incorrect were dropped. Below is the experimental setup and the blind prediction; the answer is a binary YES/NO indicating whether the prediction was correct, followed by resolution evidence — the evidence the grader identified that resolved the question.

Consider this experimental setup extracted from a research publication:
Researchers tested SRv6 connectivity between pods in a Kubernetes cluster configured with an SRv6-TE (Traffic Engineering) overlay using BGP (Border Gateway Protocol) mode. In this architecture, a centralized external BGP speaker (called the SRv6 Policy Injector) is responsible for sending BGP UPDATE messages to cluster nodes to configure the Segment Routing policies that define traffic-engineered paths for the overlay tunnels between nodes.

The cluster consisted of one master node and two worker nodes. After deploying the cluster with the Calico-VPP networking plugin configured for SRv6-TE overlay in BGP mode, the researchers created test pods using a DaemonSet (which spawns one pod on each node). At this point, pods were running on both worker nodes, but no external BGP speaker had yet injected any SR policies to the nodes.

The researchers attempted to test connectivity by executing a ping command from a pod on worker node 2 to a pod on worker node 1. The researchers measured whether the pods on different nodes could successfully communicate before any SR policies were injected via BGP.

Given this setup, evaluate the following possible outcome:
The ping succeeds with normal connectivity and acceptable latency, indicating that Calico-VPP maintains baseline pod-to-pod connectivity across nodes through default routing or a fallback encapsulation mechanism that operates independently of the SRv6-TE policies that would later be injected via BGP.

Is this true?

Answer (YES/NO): NO